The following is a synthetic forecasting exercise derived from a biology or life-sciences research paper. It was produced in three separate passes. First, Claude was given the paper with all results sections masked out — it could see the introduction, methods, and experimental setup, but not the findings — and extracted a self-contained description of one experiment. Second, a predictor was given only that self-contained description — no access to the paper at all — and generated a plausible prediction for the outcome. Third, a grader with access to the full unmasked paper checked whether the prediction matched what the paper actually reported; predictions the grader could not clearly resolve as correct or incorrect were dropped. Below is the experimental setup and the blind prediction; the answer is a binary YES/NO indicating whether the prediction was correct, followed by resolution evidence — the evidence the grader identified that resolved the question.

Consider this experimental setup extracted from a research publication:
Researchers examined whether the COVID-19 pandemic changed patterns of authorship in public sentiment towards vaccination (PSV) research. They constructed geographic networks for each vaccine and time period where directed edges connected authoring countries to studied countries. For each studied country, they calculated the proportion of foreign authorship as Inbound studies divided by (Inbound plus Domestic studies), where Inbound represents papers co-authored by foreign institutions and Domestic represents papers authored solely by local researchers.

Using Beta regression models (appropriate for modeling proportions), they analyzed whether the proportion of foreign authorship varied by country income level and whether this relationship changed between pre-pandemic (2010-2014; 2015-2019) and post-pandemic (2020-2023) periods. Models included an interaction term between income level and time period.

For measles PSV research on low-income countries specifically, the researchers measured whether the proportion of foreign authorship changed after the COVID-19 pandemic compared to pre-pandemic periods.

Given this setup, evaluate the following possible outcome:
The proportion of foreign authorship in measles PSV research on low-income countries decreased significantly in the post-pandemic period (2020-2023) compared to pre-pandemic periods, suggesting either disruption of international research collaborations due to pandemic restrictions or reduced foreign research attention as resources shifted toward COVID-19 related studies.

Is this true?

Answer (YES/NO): NO